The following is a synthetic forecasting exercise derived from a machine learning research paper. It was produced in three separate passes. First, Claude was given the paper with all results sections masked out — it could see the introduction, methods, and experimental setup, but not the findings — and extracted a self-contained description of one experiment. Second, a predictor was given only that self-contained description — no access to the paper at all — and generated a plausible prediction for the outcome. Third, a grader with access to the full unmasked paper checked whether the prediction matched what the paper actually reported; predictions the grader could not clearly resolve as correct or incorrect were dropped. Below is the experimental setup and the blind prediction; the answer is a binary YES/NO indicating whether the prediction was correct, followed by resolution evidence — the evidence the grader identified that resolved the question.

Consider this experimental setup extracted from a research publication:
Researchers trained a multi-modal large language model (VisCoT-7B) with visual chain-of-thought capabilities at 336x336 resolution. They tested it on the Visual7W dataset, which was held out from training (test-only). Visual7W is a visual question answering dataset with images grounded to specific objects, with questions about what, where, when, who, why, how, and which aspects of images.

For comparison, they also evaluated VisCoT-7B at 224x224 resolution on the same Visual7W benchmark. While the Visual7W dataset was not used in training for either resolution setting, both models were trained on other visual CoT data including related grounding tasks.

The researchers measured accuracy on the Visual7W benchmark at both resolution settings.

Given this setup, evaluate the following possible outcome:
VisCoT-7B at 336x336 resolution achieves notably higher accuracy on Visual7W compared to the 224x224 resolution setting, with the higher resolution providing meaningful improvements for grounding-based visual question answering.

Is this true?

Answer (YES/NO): NO